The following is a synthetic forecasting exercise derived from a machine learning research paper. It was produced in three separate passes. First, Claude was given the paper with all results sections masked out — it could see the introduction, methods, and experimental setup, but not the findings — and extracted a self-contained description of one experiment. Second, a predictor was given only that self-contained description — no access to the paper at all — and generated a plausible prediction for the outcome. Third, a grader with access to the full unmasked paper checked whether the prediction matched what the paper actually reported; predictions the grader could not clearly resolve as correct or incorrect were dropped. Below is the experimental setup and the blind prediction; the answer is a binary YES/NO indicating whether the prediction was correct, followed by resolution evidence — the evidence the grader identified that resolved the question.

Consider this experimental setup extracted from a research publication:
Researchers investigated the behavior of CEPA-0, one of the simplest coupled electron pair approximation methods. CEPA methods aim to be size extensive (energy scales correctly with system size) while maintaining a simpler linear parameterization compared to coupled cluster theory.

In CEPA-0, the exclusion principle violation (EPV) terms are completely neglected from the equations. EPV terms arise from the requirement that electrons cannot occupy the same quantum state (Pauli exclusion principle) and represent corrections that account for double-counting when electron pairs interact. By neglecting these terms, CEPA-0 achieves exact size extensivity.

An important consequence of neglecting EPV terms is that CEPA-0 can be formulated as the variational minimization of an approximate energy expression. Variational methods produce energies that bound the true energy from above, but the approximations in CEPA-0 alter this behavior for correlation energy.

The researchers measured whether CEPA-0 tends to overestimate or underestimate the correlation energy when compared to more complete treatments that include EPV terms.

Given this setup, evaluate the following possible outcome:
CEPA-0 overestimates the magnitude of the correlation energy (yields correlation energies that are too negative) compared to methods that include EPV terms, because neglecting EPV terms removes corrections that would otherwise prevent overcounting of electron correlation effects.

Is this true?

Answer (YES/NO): YES